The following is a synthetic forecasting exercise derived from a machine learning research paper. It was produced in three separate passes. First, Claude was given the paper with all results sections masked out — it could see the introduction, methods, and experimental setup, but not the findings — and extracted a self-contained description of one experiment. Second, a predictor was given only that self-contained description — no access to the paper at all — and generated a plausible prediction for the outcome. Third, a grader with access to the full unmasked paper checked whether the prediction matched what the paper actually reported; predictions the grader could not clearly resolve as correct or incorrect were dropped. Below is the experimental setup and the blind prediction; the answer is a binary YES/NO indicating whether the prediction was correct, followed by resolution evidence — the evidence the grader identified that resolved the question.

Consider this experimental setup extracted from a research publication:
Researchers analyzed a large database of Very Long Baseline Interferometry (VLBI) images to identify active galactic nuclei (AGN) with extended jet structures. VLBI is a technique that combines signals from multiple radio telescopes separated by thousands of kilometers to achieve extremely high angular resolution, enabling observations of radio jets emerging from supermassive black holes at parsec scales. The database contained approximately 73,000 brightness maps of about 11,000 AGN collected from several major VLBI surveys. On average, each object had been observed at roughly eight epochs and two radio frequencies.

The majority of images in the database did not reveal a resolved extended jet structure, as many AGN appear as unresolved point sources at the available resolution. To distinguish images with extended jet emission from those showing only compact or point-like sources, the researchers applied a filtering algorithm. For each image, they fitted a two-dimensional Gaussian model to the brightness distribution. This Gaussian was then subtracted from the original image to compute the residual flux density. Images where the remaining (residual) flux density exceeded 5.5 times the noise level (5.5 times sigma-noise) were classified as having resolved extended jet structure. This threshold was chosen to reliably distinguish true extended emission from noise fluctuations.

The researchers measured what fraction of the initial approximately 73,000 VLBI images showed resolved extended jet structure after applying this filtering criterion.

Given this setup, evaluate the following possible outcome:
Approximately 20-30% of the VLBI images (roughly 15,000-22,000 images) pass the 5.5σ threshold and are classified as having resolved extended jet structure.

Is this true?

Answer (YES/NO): NO